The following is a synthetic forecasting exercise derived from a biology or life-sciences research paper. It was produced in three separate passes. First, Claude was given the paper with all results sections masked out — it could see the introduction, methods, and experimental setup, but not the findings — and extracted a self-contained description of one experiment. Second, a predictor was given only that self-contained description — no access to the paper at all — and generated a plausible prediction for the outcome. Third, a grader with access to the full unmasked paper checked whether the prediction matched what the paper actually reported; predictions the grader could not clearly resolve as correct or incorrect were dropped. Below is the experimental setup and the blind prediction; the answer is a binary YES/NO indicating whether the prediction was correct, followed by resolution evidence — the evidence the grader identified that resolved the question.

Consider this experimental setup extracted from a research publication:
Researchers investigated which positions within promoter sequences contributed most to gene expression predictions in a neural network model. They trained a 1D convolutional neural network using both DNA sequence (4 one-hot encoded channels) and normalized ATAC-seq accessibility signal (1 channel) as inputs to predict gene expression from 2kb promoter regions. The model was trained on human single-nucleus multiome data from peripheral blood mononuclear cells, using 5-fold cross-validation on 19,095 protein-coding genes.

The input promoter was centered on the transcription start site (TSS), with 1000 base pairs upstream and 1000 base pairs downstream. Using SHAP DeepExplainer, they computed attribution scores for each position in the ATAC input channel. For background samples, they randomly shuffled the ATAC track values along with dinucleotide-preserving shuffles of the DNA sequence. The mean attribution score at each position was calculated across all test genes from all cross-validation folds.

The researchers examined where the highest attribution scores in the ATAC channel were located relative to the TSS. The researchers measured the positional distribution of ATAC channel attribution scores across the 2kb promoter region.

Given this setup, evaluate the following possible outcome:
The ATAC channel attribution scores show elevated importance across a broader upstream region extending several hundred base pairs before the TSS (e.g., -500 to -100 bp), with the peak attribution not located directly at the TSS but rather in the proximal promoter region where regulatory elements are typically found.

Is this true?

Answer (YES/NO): NO